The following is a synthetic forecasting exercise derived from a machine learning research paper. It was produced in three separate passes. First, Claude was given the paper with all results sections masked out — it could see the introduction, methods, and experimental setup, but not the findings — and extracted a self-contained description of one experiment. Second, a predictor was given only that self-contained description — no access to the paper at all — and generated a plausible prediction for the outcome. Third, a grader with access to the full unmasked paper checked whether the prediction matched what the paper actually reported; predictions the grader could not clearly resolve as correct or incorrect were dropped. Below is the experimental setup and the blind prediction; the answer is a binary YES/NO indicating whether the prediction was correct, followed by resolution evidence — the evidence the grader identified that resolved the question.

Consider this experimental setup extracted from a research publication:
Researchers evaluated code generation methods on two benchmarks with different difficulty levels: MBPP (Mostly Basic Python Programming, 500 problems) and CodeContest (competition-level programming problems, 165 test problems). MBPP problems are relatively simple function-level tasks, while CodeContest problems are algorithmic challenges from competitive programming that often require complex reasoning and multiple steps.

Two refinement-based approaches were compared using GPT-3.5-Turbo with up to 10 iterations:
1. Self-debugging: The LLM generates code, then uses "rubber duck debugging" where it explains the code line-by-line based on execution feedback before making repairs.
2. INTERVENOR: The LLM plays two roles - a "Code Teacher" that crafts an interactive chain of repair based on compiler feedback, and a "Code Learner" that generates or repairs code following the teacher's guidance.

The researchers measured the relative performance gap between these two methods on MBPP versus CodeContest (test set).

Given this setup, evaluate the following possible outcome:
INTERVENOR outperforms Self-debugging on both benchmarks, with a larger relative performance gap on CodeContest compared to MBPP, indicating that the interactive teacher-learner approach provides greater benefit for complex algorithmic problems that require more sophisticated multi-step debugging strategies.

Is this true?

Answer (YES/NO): NO